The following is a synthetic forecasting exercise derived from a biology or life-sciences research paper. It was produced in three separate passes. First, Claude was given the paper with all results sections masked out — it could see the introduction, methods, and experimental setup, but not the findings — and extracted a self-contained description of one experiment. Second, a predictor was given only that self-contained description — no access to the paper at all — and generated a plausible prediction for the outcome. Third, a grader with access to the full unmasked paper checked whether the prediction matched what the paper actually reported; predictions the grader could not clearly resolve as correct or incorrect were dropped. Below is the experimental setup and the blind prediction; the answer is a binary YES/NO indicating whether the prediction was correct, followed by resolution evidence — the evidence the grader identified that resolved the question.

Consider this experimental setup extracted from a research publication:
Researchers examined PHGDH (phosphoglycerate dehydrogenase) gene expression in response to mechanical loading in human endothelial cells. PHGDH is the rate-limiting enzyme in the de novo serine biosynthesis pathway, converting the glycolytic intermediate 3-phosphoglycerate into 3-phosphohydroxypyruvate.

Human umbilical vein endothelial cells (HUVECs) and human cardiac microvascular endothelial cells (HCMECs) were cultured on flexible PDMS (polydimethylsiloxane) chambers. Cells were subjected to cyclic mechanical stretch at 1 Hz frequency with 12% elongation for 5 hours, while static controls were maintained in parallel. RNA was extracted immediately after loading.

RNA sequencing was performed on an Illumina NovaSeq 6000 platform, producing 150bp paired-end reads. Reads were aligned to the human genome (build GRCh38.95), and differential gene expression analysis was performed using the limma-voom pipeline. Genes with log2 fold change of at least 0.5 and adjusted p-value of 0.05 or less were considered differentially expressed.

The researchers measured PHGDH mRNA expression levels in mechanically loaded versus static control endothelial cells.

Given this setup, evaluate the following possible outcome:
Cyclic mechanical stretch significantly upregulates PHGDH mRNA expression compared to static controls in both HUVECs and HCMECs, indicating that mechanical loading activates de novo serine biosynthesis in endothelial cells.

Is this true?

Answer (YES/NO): NO